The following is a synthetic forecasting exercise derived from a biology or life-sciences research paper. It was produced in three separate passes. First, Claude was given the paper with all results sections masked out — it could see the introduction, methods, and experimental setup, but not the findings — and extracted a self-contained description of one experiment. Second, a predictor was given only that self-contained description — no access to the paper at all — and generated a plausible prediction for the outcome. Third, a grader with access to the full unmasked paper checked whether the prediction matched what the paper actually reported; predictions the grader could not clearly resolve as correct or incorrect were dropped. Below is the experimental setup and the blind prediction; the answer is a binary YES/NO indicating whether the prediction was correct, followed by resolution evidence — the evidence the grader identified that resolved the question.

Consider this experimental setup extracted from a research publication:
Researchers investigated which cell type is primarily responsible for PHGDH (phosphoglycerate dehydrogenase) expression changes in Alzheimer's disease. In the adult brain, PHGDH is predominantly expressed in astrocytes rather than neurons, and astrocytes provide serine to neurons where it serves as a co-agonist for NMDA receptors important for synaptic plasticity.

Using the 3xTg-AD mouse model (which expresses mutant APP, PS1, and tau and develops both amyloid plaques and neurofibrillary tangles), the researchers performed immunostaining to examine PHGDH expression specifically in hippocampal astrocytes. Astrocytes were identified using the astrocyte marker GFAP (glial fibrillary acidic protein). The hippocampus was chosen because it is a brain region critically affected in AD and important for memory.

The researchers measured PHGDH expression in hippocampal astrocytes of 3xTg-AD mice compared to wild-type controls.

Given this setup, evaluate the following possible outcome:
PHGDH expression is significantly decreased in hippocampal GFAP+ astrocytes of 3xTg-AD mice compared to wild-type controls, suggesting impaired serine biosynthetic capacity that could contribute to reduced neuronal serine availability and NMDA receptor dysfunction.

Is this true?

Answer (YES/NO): NO